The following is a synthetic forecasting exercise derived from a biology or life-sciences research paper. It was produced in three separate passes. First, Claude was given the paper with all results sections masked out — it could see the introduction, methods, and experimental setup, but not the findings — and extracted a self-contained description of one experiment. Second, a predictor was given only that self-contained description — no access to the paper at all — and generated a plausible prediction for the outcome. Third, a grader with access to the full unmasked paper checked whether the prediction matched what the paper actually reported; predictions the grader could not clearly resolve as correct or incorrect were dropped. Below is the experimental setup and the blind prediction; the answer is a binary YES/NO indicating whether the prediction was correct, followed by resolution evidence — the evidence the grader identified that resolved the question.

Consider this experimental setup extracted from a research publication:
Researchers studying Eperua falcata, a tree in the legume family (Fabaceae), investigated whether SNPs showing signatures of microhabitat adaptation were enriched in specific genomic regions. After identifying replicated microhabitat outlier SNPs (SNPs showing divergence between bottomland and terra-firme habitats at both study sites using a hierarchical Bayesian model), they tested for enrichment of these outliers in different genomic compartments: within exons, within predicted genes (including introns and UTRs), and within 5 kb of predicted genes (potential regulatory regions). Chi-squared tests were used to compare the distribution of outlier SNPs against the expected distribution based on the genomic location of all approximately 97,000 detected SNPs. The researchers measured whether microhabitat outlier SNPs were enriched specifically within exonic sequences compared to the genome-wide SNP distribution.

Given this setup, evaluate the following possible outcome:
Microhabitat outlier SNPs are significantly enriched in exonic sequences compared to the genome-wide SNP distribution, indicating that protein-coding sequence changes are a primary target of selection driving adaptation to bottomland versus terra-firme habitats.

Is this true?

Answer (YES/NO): NO